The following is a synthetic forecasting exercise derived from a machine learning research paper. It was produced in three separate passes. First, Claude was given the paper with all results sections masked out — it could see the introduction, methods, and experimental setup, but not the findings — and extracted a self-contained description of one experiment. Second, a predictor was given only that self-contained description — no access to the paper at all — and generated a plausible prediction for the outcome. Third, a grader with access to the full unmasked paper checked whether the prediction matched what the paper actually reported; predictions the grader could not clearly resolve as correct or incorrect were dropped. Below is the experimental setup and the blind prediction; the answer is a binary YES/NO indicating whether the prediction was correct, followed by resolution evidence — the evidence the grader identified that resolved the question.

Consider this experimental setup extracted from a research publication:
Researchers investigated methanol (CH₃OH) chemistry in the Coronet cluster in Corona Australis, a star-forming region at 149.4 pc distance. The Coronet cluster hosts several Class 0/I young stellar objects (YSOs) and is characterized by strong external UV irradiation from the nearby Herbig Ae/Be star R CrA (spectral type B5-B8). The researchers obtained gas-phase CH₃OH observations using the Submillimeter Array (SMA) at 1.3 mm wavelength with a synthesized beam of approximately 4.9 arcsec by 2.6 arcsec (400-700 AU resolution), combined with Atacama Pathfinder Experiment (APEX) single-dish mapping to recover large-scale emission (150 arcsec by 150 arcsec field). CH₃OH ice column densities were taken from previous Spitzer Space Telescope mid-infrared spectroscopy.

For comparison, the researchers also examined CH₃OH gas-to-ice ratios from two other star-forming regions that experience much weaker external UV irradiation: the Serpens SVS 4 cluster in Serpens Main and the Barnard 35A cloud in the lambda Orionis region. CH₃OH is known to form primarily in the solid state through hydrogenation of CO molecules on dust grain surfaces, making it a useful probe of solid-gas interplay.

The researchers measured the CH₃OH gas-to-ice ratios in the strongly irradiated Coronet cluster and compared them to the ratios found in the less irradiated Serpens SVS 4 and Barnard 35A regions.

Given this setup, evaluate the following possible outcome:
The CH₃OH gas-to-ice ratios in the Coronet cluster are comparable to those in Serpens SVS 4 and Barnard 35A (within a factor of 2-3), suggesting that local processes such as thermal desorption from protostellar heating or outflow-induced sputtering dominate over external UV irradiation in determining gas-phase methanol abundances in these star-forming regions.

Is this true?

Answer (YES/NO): NO